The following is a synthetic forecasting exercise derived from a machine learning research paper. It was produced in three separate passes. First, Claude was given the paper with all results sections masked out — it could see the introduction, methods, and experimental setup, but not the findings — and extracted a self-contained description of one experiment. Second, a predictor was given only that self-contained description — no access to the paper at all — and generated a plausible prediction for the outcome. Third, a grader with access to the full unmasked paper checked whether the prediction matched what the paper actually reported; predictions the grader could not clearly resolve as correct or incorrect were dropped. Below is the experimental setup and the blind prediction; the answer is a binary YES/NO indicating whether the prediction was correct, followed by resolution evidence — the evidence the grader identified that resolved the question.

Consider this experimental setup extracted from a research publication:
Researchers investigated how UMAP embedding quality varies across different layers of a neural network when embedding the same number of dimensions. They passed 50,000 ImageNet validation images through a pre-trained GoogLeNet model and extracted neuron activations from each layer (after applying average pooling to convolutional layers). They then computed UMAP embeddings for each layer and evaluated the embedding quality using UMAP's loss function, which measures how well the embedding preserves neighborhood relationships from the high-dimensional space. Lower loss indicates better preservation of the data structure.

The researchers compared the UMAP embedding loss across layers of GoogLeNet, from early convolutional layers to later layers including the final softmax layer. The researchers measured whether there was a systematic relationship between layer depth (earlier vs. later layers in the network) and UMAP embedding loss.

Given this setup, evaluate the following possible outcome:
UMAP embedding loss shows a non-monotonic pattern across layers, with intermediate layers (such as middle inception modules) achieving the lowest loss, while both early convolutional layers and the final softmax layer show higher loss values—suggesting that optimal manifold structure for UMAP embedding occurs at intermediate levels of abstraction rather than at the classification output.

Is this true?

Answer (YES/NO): NO